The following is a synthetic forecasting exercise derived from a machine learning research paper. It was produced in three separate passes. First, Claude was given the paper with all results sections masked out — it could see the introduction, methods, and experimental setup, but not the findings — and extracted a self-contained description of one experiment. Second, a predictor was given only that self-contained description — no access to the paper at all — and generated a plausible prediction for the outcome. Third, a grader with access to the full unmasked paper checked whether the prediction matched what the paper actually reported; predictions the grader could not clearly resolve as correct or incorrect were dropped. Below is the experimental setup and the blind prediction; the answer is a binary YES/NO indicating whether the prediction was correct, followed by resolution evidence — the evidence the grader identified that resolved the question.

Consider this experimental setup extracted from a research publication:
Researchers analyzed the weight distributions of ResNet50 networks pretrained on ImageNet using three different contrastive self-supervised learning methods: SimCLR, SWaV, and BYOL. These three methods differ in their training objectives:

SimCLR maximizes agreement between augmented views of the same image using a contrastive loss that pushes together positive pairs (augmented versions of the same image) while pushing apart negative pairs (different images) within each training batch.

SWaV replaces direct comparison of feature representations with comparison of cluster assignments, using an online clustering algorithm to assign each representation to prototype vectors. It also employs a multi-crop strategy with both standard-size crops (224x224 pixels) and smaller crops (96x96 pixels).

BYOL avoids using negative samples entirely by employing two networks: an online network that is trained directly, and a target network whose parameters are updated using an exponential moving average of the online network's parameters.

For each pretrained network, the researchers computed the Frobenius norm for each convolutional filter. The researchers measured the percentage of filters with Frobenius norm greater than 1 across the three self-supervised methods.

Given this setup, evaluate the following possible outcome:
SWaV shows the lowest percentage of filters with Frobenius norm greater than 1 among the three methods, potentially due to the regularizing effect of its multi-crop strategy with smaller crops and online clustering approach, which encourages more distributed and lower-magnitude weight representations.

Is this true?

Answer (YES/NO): NO